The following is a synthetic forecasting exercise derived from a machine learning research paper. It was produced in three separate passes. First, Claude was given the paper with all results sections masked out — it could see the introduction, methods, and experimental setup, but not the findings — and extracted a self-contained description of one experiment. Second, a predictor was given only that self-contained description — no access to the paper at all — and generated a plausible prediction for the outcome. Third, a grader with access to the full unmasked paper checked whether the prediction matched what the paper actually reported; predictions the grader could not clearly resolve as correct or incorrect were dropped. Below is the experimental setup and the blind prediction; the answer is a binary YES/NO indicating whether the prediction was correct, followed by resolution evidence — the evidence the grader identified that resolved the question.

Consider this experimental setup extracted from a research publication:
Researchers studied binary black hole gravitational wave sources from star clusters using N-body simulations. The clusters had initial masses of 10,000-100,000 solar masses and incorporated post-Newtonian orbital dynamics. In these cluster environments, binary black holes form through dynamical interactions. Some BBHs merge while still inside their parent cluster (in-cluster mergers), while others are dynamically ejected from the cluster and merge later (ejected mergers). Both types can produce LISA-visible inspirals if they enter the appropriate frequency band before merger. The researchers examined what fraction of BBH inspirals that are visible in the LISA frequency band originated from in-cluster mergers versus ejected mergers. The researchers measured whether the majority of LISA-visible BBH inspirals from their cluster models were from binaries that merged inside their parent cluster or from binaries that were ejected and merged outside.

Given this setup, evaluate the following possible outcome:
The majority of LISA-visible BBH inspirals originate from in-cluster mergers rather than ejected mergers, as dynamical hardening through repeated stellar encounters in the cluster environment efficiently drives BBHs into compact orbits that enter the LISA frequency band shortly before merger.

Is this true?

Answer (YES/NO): YES